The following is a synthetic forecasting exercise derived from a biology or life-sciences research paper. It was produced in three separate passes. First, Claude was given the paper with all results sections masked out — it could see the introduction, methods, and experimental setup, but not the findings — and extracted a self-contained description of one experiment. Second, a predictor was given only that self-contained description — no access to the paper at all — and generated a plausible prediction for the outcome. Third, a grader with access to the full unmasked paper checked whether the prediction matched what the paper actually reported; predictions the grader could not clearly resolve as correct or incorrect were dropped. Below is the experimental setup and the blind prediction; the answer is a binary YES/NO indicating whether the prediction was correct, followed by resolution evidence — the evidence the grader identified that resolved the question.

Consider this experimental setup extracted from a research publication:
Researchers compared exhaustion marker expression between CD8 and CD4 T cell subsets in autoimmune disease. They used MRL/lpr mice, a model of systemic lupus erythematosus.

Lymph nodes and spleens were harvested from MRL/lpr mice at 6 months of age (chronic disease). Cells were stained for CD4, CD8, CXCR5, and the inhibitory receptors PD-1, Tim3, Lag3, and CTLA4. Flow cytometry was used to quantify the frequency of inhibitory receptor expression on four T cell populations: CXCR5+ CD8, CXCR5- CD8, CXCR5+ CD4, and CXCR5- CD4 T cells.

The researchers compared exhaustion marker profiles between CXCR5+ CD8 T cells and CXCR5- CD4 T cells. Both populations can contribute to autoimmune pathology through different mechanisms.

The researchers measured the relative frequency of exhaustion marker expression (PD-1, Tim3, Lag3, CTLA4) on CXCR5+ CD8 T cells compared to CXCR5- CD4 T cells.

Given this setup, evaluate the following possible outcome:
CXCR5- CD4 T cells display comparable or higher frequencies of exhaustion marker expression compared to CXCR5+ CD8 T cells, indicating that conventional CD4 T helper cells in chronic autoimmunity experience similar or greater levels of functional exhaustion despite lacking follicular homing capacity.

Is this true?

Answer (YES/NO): YES